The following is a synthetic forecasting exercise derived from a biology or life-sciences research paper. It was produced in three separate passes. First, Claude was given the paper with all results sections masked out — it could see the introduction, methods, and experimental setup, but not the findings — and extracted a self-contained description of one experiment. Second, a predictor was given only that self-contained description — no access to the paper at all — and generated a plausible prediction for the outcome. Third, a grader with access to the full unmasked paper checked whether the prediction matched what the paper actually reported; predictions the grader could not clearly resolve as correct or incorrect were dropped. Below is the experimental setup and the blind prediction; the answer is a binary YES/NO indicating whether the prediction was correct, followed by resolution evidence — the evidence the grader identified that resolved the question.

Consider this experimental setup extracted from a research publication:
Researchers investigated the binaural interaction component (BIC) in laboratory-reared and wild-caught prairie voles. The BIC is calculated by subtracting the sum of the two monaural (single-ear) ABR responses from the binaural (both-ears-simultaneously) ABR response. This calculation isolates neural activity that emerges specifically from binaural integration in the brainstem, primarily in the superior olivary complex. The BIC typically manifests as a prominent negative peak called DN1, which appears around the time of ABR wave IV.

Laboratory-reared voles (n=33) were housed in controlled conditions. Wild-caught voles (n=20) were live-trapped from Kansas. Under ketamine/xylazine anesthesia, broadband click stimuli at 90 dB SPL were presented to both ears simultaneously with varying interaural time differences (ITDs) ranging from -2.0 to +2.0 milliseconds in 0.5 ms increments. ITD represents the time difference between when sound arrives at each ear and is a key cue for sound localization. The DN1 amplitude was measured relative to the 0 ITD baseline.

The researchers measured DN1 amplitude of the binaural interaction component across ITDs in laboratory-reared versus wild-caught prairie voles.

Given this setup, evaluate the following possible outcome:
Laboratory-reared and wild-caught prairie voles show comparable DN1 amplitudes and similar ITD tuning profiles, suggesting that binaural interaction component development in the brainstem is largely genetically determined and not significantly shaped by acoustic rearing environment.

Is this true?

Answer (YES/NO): NO